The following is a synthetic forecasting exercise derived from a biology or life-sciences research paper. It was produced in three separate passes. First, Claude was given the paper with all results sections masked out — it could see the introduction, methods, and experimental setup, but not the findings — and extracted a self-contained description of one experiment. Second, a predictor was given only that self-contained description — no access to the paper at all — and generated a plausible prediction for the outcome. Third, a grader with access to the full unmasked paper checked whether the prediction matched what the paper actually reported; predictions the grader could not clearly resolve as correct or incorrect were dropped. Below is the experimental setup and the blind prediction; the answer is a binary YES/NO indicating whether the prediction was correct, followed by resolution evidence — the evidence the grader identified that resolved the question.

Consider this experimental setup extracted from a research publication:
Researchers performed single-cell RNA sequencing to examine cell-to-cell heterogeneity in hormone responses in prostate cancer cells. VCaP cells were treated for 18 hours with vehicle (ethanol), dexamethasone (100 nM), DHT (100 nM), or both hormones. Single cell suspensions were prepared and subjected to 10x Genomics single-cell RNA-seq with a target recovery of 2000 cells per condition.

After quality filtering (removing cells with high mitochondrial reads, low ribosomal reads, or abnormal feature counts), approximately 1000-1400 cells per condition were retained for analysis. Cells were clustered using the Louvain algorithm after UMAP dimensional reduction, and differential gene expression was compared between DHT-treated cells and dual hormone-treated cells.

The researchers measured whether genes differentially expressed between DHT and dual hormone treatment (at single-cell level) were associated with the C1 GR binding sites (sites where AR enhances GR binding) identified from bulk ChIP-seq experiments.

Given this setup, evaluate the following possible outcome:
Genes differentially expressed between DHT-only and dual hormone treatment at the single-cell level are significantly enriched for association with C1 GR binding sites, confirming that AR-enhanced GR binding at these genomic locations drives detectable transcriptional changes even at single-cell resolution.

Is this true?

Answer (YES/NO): YES